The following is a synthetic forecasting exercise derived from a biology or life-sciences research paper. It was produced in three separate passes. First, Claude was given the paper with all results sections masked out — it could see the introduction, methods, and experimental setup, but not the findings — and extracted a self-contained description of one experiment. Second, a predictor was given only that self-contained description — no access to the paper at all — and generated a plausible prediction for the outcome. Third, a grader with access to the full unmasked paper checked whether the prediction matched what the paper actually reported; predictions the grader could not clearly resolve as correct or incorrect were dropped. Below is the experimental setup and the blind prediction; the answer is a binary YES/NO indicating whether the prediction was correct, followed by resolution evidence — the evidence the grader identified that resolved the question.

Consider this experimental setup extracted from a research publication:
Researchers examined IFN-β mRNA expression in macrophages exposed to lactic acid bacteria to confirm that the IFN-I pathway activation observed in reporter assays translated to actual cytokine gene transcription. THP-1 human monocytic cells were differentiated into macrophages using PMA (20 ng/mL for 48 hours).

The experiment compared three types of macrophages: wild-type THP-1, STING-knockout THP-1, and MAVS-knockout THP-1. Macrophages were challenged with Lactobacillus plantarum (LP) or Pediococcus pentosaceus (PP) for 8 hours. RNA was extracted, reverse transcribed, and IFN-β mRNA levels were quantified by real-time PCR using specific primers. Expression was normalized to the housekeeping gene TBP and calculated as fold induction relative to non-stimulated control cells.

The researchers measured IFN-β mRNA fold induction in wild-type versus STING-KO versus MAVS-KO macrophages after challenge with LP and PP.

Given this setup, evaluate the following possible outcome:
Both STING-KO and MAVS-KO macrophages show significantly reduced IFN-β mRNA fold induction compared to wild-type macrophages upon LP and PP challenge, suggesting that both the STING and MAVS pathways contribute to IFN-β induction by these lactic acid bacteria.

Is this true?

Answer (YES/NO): YES